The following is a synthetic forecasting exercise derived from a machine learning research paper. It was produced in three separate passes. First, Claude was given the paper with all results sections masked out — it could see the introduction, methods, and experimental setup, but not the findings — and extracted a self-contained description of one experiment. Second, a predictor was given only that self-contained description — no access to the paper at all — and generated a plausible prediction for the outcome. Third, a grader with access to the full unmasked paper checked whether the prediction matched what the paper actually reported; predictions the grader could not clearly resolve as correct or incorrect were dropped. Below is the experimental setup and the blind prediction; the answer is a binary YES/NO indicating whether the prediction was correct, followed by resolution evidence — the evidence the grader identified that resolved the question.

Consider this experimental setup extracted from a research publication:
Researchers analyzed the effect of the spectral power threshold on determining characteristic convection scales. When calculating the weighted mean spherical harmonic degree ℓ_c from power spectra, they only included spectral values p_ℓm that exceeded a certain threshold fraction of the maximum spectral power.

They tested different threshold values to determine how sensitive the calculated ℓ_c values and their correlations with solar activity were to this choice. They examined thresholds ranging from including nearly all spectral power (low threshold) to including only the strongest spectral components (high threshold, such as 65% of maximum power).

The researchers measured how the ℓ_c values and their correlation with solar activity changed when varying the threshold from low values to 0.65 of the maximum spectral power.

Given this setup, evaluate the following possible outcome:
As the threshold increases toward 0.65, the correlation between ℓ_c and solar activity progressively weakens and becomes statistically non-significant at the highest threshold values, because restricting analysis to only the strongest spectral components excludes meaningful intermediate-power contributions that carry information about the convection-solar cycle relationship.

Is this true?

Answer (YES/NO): NO